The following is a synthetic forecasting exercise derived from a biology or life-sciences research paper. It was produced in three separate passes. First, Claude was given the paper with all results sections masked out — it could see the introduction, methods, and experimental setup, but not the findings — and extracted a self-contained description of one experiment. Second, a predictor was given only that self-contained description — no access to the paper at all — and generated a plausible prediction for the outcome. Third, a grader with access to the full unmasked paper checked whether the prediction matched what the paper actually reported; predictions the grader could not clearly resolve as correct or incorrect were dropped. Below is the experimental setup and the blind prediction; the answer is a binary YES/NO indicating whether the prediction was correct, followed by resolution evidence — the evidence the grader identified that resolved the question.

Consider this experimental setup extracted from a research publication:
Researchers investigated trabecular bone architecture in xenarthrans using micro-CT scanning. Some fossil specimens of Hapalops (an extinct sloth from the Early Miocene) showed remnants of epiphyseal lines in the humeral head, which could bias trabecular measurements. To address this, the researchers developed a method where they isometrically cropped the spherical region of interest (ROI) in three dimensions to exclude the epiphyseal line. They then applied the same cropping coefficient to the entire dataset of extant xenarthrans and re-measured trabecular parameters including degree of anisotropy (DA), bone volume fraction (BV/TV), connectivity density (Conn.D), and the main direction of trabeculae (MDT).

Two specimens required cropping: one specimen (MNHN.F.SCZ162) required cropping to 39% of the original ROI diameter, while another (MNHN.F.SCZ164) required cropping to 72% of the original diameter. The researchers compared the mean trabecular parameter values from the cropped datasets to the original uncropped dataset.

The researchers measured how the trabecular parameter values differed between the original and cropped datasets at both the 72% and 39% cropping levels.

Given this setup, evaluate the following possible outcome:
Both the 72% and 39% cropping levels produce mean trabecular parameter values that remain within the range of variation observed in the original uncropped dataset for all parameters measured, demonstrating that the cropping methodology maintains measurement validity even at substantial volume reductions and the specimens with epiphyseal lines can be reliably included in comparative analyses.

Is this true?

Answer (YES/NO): NO